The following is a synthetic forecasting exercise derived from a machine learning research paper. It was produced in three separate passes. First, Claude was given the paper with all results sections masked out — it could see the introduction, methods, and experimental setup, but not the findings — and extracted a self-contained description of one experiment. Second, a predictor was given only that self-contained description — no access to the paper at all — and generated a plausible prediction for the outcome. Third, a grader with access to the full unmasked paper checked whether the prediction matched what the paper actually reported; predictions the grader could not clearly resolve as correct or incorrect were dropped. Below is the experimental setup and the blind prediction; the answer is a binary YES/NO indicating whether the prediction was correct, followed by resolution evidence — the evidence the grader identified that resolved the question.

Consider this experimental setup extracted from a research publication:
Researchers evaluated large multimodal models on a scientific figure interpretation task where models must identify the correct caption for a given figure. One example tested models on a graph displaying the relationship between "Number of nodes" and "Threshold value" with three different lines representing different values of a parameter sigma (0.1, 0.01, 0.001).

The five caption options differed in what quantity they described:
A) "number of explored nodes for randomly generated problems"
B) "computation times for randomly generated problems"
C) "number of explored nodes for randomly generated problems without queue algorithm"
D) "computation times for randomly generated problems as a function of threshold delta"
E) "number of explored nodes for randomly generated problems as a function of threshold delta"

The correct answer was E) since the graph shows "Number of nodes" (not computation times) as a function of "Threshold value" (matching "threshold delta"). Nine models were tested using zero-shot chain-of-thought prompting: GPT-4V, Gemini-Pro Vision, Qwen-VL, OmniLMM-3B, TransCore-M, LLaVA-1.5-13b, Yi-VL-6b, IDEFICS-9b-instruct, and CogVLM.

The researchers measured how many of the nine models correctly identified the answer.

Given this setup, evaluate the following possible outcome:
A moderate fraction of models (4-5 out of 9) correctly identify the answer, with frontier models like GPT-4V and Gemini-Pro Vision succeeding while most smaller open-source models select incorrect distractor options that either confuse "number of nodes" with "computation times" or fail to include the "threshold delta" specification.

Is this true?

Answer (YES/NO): YES